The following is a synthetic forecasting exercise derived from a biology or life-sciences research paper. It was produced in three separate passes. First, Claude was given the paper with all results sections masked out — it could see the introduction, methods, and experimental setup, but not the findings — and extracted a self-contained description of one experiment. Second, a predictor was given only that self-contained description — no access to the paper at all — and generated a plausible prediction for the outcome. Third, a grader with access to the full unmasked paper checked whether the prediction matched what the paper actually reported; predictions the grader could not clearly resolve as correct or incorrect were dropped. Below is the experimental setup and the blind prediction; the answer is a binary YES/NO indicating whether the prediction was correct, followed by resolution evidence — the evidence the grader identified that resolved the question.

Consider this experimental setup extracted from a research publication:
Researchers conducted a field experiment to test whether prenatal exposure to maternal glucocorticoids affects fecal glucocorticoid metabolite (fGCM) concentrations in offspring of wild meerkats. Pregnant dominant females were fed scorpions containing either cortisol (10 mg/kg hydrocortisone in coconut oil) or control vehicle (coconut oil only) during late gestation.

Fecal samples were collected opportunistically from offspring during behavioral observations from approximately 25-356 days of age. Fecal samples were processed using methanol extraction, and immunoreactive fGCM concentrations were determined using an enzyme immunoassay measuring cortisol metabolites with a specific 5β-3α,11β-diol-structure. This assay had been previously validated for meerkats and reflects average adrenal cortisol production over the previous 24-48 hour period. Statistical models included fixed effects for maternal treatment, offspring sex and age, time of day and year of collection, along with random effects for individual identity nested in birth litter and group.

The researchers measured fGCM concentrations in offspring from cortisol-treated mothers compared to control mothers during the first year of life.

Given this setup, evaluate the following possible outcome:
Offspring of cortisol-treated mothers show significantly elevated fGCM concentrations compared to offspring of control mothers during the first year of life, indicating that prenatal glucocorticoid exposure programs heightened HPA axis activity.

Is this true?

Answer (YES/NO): NO